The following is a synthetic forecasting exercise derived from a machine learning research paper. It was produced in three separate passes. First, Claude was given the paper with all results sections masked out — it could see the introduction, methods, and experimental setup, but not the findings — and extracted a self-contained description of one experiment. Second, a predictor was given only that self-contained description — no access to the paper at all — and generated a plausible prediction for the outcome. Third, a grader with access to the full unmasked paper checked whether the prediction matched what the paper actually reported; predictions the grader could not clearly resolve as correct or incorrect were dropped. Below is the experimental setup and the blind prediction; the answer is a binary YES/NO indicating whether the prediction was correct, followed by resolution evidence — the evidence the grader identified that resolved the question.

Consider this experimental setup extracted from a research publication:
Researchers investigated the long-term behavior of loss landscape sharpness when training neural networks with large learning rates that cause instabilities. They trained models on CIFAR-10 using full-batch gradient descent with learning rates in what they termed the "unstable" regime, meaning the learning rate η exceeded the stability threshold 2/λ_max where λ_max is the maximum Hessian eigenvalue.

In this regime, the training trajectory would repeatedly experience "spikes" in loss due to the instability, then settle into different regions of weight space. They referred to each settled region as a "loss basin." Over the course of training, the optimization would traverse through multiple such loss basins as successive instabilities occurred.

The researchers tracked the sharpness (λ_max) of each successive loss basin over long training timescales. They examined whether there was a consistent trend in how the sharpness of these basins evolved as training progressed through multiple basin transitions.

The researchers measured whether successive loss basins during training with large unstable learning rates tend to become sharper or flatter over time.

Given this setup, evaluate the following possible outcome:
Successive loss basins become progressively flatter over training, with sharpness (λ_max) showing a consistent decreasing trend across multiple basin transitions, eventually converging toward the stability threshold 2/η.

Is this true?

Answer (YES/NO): NO